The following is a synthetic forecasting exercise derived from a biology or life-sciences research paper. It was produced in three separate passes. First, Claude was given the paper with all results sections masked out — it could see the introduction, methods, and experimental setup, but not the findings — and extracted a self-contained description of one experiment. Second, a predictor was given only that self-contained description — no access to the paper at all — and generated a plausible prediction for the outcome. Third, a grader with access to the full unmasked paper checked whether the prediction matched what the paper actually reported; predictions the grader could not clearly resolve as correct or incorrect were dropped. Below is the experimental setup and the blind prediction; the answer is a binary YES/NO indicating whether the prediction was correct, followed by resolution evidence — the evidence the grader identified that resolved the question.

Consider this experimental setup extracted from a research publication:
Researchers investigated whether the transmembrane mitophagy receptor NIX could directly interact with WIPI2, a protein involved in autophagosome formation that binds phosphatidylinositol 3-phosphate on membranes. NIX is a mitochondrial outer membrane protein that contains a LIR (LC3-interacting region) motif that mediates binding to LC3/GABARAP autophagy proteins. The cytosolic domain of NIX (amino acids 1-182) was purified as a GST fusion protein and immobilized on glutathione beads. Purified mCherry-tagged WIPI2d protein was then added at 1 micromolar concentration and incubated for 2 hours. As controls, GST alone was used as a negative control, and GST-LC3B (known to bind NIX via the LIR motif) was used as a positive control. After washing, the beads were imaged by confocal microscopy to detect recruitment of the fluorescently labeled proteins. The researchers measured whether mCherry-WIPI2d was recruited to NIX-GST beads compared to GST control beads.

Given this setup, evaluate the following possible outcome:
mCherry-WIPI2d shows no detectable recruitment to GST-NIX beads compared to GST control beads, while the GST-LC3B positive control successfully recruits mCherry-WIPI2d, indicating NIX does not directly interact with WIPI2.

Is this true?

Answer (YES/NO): NO